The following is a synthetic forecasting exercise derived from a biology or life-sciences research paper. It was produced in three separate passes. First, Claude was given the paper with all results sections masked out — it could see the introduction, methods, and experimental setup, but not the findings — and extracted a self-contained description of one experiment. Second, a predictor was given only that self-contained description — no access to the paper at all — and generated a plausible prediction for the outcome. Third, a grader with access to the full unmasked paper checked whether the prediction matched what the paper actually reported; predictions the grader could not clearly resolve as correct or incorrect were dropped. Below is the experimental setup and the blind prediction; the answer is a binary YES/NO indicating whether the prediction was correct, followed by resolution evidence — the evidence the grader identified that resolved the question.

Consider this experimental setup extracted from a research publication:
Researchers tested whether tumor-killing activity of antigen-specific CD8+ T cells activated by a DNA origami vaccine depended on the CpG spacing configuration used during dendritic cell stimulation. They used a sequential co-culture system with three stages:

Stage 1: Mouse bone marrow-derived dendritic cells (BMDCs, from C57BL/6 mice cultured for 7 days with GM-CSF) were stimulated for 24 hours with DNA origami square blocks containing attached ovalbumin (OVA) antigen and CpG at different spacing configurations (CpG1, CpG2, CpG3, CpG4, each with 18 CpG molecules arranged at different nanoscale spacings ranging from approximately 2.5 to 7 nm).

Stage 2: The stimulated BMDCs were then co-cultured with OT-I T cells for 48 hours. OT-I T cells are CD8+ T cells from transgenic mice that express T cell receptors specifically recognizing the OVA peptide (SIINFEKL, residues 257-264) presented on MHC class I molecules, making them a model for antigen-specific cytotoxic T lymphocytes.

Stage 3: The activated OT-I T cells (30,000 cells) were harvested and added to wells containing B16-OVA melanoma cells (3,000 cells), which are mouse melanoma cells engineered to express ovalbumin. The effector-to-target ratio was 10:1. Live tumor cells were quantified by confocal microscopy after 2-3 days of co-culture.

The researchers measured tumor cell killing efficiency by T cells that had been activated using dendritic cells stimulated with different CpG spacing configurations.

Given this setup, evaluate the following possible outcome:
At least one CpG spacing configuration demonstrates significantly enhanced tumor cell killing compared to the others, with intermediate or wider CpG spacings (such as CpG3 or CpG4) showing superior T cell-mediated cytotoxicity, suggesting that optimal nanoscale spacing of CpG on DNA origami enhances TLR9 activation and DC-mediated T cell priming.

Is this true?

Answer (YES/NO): NO